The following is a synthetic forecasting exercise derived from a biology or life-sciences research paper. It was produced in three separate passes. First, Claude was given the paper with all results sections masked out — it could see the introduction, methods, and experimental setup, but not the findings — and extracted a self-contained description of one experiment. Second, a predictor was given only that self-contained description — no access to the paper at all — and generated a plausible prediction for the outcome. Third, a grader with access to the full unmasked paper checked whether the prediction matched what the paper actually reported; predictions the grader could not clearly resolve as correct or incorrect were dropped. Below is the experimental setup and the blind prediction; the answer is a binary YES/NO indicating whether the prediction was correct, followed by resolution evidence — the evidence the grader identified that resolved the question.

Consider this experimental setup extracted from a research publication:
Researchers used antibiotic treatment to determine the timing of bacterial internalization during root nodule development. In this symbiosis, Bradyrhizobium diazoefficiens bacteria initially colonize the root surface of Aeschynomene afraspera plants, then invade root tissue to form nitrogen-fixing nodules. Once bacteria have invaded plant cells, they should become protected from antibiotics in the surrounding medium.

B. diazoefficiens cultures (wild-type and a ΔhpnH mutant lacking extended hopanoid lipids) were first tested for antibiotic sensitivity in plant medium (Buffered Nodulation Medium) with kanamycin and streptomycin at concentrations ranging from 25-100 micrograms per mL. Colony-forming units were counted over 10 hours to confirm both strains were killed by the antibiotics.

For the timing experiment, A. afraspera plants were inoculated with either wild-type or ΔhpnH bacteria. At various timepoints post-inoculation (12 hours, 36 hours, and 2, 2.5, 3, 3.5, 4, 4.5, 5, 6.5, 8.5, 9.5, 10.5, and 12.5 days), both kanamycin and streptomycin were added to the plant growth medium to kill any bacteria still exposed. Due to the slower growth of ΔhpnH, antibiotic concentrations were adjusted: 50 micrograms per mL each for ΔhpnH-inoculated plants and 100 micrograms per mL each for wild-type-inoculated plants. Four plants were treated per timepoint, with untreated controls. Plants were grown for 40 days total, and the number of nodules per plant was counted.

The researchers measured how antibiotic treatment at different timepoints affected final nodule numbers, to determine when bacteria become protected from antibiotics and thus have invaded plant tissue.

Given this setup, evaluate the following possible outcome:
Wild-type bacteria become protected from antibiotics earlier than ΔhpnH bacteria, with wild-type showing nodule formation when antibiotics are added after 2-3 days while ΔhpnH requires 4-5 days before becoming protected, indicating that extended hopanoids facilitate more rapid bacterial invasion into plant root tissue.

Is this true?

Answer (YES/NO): YES